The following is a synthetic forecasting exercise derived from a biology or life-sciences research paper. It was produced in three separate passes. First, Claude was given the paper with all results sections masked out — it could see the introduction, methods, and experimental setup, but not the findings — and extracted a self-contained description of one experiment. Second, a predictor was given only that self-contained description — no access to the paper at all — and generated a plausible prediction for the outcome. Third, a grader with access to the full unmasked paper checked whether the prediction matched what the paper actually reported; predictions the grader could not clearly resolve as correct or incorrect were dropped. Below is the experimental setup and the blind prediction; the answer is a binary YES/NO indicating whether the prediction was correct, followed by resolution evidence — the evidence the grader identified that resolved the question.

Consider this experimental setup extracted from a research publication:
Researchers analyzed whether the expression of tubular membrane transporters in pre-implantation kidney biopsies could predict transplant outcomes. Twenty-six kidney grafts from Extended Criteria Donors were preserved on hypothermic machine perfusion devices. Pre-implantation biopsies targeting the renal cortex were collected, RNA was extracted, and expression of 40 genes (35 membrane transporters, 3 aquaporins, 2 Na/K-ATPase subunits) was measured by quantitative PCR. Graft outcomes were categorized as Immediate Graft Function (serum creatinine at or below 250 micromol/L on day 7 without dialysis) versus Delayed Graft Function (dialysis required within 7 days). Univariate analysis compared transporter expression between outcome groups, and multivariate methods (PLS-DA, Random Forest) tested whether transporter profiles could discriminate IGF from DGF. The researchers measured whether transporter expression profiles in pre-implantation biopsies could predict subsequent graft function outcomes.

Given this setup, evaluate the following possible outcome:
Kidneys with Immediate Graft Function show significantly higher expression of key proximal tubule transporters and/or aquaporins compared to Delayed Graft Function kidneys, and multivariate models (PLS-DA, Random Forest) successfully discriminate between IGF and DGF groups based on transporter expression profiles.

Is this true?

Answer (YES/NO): NO